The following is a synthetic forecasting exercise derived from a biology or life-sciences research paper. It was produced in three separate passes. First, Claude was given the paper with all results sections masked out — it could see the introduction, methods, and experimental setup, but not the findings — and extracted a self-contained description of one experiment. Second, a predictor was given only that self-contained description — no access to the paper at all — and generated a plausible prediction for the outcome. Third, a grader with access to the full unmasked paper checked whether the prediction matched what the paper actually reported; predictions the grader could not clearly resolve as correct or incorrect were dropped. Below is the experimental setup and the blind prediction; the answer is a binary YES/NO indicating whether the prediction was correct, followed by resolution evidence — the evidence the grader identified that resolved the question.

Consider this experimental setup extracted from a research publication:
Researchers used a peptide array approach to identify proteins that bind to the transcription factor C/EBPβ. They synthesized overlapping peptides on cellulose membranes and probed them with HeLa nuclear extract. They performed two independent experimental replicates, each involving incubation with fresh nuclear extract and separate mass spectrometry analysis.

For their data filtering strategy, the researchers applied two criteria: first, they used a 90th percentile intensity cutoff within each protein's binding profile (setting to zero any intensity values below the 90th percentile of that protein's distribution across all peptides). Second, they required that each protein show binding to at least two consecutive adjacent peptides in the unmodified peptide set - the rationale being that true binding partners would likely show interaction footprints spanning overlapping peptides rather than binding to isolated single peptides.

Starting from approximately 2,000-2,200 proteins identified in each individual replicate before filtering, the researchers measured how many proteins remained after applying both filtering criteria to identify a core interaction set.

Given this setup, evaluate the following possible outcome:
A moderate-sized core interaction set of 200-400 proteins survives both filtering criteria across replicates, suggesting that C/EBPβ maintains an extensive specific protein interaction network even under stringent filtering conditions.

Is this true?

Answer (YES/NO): NO